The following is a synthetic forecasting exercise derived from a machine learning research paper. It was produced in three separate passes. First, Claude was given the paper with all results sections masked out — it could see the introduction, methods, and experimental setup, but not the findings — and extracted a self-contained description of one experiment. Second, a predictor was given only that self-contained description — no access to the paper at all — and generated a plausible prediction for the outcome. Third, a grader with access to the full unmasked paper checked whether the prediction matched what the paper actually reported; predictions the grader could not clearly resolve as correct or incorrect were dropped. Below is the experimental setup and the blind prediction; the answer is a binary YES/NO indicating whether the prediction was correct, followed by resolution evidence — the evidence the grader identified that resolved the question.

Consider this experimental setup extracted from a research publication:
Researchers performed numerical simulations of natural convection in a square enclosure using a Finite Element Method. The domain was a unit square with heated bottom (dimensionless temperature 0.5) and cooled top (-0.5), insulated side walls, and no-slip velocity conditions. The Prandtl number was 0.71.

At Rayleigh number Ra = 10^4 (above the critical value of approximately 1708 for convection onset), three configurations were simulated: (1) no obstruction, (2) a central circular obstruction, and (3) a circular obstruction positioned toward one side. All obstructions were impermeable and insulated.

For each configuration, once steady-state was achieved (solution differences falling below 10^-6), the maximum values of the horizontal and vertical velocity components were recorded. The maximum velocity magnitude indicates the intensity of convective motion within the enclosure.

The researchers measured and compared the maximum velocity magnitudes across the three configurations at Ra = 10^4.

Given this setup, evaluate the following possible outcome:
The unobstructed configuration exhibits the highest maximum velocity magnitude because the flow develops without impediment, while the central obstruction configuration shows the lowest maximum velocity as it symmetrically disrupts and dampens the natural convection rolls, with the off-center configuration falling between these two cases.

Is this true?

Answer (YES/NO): NO